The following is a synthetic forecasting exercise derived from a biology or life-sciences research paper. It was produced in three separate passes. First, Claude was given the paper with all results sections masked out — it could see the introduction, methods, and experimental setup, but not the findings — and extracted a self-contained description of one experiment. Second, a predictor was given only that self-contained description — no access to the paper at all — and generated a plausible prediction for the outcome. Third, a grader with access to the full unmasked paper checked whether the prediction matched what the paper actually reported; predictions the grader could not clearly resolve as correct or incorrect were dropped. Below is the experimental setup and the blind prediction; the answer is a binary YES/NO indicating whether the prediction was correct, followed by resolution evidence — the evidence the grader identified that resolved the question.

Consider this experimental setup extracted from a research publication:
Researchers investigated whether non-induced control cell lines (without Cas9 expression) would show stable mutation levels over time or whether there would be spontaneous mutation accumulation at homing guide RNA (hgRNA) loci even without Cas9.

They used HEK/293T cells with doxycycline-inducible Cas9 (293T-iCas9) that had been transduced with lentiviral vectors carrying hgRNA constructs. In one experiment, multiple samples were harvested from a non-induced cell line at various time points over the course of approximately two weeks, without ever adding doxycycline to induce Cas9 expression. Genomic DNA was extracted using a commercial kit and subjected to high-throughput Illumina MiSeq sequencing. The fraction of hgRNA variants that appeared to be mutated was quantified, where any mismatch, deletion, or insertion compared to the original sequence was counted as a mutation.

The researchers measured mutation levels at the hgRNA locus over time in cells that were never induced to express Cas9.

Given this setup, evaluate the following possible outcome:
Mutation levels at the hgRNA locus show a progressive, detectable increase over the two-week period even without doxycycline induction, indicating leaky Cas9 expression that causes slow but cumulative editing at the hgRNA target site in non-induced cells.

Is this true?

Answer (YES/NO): NO